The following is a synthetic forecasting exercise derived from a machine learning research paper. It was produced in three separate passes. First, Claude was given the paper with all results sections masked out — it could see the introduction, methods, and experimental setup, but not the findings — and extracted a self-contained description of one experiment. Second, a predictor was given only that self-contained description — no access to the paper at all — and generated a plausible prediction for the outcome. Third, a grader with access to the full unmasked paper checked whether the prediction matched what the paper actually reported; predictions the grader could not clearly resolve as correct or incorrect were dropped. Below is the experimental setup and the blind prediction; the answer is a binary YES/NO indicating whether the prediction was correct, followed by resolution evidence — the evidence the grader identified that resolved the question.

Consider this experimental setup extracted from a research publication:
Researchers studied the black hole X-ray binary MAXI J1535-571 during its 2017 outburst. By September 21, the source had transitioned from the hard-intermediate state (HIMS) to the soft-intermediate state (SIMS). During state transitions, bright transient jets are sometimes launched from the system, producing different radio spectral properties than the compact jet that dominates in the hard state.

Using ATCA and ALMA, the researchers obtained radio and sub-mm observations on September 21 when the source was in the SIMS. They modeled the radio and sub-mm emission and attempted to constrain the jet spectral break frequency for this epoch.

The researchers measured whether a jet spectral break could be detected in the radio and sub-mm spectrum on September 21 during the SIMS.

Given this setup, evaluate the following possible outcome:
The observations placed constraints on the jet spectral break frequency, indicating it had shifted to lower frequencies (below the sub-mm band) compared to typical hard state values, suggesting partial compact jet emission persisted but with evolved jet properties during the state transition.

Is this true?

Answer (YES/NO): NO